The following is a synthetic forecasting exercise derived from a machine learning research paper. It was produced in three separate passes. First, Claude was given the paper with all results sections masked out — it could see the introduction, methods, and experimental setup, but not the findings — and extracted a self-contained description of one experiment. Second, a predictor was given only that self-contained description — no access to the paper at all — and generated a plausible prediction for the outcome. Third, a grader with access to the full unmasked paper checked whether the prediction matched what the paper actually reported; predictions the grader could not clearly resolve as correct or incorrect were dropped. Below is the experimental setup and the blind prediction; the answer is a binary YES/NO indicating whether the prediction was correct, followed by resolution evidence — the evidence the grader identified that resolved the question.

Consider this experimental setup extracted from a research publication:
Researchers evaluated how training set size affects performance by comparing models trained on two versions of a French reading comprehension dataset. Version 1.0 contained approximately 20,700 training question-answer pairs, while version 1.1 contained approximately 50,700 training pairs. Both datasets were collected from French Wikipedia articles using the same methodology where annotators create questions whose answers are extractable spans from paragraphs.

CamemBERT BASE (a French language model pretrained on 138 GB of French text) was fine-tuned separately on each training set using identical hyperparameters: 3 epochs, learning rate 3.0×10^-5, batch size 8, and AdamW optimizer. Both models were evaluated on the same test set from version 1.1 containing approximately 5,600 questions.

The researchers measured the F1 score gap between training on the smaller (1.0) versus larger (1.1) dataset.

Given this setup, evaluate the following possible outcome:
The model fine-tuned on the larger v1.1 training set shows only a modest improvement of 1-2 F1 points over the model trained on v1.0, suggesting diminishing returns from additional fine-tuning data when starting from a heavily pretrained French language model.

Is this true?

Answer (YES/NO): NO